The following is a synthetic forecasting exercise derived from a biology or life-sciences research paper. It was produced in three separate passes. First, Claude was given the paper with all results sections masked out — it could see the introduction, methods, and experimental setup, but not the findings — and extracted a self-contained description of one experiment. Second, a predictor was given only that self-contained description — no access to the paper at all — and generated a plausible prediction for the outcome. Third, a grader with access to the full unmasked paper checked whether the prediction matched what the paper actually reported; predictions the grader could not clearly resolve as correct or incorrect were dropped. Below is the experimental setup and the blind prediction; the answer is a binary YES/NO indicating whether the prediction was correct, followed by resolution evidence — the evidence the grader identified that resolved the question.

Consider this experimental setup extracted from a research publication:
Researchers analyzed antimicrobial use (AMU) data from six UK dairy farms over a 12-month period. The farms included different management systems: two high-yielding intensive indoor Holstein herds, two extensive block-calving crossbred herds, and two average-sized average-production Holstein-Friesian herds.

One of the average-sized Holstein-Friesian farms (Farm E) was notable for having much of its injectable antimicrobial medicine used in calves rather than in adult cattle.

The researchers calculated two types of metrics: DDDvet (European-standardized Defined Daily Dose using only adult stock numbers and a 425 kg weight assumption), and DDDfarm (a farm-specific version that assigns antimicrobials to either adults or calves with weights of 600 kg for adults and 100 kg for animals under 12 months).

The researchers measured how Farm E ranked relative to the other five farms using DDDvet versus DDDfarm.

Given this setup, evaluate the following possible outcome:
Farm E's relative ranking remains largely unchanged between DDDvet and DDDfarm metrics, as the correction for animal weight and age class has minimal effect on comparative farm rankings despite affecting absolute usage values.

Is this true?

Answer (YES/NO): NO